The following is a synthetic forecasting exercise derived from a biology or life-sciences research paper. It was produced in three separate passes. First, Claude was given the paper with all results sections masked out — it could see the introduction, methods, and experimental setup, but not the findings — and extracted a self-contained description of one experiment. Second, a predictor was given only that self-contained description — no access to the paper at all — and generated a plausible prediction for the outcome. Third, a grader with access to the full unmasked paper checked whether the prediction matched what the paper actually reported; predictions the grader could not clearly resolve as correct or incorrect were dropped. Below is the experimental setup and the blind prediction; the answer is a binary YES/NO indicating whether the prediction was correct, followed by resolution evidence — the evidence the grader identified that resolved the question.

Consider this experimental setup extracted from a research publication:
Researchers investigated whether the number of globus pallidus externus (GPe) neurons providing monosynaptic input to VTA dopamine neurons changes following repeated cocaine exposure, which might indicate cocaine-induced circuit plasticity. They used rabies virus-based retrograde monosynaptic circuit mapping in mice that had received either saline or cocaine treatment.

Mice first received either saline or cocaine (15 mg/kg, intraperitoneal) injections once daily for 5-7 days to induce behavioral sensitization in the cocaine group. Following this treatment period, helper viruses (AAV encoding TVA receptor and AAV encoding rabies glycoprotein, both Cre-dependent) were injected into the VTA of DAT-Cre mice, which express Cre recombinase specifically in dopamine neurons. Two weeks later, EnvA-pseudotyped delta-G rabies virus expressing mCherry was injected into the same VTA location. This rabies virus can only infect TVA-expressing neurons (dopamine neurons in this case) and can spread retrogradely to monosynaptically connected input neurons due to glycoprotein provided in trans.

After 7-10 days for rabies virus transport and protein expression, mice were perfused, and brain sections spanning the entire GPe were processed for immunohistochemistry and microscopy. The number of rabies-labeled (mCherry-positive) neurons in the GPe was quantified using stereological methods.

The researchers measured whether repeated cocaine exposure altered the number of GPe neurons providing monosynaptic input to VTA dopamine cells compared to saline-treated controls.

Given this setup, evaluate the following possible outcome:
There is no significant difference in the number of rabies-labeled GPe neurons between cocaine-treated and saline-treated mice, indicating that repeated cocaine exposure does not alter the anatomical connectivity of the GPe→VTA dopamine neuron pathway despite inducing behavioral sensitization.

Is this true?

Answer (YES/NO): NO